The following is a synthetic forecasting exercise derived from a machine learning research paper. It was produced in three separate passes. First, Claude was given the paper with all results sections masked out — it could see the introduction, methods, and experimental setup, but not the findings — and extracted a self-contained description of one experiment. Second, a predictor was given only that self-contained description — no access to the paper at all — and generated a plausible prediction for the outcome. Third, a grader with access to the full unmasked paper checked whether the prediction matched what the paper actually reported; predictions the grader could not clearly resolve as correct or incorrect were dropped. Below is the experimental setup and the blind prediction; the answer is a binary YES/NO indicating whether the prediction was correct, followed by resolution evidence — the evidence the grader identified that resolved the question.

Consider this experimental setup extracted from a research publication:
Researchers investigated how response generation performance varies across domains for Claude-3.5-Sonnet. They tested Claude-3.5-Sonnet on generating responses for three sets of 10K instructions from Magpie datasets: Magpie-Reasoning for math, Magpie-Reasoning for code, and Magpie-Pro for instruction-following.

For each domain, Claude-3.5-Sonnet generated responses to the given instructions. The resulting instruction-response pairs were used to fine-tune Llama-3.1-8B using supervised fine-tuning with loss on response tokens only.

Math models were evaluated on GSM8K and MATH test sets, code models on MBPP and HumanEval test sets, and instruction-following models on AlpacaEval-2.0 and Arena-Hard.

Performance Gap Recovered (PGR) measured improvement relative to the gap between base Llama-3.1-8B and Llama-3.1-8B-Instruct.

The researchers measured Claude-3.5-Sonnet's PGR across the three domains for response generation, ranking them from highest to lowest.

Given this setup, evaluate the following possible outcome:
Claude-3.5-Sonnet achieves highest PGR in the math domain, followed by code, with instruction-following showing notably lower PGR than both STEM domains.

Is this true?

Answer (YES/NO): NO